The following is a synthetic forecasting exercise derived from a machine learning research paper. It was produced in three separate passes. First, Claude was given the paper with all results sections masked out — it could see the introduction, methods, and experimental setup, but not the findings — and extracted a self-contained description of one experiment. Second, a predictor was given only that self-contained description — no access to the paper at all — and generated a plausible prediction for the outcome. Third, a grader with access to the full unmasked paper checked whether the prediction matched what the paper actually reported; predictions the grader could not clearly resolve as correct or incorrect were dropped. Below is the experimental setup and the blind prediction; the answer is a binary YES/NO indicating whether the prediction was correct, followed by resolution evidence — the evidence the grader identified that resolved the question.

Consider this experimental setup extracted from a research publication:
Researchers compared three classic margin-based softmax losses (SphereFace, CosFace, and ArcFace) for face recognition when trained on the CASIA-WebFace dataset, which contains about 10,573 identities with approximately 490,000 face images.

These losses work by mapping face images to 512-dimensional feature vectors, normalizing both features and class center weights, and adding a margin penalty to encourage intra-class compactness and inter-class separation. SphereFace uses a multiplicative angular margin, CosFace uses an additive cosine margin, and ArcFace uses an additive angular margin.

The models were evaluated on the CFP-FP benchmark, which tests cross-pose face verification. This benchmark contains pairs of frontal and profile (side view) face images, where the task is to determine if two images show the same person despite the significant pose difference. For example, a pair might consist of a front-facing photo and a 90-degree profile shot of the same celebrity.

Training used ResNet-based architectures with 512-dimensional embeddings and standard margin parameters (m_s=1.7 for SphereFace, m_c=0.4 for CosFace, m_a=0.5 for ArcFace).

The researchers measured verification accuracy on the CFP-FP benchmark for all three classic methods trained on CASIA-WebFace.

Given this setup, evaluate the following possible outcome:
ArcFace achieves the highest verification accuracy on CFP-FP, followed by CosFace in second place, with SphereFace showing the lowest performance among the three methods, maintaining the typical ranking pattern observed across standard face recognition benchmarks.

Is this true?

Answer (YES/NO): NO